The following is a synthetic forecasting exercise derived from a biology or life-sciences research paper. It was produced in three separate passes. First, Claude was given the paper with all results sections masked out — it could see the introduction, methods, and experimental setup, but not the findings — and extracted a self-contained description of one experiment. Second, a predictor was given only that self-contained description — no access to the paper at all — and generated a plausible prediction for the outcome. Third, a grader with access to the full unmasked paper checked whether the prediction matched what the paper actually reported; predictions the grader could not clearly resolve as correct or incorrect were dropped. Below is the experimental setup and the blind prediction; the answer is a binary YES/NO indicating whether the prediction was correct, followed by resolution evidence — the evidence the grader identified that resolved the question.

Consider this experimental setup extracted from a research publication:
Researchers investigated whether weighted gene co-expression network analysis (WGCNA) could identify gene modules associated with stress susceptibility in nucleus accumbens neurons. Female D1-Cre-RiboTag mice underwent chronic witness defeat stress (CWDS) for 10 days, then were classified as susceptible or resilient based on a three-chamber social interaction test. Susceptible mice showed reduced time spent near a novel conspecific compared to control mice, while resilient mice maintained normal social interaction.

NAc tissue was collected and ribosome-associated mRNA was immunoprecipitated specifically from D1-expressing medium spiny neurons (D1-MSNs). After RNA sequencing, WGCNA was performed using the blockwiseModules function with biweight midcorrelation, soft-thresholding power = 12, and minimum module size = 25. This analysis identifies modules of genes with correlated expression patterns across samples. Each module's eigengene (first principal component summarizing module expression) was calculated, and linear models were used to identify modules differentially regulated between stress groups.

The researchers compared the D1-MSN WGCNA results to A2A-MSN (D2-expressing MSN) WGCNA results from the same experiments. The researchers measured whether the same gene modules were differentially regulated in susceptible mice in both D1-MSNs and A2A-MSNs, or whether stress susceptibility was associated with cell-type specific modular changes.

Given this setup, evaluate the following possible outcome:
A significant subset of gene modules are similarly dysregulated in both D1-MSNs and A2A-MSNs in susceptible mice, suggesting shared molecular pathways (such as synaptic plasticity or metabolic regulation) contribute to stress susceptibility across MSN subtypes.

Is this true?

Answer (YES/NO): NO